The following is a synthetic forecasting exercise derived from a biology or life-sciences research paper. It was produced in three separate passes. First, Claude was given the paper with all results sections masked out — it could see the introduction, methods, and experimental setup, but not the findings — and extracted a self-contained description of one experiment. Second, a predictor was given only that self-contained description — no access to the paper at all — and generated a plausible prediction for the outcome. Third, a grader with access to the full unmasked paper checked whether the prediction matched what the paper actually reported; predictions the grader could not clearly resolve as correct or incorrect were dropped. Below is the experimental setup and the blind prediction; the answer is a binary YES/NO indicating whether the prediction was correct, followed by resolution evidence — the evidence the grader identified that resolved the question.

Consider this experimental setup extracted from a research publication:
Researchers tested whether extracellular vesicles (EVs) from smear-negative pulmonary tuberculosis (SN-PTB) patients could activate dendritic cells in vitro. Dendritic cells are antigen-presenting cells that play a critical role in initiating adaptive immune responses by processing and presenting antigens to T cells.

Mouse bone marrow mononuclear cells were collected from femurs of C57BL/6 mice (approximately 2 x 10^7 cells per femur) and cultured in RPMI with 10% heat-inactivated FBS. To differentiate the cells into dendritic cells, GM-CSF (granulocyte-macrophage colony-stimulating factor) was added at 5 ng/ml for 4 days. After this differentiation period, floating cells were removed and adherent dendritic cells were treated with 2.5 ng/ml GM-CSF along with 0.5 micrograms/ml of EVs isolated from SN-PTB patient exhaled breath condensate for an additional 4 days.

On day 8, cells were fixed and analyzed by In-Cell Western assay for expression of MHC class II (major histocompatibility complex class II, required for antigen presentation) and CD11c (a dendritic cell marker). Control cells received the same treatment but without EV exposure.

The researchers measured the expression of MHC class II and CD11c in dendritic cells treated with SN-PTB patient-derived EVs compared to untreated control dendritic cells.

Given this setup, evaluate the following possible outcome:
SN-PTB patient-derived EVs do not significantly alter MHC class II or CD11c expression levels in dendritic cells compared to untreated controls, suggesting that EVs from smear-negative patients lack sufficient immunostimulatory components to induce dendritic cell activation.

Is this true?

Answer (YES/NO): NO